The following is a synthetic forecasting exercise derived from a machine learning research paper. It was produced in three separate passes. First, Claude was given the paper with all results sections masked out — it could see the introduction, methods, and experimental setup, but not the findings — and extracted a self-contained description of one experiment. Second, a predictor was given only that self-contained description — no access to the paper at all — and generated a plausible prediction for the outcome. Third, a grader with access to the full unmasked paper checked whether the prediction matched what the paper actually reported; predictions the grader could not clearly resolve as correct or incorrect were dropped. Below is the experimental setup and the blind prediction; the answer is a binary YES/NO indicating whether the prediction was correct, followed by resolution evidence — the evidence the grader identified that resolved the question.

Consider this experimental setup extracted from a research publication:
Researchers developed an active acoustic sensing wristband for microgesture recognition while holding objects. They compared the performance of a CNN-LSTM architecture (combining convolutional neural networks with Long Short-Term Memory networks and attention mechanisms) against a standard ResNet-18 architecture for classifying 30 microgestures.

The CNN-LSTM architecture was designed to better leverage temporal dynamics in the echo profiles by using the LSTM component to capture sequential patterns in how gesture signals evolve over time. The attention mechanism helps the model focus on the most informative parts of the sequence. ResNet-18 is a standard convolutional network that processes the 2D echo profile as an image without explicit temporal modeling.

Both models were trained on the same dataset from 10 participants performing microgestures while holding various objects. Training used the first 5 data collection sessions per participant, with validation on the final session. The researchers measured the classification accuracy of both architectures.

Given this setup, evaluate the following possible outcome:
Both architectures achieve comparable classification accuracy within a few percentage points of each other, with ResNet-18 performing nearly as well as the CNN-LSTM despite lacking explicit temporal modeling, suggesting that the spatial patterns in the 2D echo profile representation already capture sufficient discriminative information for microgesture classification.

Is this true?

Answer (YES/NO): NO